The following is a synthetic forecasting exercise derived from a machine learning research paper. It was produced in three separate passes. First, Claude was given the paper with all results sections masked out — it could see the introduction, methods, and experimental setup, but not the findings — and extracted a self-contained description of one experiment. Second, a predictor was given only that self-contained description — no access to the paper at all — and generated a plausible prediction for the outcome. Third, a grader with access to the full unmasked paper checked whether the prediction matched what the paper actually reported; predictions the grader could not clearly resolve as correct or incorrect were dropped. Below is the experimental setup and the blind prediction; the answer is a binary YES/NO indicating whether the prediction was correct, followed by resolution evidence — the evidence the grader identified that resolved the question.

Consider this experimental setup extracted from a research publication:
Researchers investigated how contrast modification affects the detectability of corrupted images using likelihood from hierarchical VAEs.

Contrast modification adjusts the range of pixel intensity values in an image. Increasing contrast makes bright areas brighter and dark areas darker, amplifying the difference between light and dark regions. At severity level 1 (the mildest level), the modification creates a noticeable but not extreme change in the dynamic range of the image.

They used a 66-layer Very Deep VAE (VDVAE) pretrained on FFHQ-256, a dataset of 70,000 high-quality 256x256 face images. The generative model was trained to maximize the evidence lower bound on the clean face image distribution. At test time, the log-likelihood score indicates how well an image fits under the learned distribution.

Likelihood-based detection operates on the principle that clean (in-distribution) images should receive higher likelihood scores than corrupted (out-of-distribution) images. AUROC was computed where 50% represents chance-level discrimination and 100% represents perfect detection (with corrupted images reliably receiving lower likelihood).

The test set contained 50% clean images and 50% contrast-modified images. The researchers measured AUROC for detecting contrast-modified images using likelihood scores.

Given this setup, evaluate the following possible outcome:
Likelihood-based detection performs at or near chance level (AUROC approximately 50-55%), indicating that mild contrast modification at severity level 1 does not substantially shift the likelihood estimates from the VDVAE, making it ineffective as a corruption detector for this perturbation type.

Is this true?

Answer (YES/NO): NO